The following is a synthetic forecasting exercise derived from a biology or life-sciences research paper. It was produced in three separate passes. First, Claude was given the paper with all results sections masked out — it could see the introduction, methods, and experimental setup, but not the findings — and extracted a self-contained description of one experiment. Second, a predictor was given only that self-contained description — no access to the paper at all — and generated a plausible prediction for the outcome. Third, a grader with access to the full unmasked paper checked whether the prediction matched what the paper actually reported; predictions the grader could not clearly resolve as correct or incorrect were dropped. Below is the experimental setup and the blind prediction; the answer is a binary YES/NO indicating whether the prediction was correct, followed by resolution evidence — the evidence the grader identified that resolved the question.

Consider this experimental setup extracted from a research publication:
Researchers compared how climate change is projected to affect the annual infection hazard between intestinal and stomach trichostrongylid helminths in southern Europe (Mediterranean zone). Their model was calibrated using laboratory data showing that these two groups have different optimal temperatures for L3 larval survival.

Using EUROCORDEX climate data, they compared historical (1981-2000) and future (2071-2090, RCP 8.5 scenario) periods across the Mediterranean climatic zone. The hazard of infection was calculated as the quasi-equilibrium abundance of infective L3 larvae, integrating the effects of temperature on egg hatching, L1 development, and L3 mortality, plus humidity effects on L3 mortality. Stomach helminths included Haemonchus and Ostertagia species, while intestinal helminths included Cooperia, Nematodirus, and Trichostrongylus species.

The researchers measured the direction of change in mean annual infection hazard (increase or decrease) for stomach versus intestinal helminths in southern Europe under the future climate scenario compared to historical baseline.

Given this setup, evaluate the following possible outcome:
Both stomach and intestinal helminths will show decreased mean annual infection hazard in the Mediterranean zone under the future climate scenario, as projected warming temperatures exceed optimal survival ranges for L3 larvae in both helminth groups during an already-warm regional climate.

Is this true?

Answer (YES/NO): YES